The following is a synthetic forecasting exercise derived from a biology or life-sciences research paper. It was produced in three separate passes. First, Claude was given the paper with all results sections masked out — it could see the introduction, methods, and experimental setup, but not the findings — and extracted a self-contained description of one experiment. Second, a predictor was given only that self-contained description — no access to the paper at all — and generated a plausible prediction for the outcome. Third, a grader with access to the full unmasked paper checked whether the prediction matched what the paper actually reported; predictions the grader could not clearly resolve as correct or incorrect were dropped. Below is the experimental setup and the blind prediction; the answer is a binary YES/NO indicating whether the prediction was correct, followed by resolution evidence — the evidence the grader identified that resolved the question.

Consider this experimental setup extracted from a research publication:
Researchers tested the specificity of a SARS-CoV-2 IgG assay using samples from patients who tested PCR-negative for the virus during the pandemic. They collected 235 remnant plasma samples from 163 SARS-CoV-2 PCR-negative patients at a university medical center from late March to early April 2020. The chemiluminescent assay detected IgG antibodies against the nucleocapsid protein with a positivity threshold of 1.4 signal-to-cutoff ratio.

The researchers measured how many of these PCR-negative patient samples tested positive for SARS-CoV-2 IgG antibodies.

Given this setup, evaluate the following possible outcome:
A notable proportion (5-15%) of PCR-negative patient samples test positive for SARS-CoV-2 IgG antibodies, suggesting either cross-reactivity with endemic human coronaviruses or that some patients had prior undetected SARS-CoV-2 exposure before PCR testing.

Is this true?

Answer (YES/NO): NO